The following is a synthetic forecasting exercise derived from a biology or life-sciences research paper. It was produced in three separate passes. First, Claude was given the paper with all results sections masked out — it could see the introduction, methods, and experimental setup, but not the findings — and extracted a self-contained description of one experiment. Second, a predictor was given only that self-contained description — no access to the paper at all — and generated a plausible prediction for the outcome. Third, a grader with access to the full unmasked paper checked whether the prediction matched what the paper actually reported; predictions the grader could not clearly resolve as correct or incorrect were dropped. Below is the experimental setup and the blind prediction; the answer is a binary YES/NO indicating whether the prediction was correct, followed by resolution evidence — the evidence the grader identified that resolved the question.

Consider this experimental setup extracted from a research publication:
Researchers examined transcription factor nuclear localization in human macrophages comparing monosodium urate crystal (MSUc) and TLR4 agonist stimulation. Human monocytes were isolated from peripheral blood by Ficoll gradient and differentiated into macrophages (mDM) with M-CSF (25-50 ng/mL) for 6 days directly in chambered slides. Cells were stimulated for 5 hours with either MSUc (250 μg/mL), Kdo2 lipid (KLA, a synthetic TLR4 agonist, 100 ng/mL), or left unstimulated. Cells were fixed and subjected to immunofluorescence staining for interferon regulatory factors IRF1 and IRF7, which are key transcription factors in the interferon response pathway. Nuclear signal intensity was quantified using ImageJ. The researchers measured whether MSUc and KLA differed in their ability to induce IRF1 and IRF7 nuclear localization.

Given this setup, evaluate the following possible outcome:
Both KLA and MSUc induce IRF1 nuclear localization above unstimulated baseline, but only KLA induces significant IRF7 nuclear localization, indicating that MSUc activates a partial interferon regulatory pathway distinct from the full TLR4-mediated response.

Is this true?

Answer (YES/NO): NO